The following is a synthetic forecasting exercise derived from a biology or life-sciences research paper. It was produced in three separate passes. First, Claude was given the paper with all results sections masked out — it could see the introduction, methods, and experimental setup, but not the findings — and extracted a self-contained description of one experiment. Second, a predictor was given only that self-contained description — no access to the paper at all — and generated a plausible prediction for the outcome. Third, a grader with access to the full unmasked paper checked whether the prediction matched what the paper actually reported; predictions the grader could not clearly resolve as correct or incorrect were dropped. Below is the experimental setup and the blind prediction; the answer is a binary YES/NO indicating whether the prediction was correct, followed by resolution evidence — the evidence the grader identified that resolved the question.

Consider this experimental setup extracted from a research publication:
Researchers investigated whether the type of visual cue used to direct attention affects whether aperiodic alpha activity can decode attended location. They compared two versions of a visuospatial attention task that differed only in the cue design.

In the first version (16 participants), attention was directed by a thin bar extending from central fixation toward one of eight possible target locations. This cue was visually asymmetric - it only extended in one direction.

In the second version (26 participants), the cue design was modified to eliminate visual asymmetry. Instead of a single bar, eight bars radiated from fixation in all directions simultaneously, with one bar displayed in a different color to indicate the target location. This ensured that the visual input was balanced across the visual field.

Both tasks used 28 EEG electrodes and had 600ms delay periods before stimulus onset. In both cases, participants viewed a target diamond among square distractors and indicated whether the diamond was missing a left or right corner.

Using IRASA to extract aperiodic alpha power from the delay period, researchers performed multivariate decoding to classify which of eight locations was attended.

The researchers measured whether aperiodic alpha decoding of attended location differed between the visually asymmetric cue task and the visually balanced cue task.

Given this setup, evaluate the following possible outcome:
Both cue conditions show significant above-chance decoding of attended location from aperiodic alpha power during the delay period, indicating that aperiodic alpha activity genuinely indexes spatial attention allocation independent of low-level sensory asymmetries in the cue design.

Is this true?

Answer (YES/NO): YES